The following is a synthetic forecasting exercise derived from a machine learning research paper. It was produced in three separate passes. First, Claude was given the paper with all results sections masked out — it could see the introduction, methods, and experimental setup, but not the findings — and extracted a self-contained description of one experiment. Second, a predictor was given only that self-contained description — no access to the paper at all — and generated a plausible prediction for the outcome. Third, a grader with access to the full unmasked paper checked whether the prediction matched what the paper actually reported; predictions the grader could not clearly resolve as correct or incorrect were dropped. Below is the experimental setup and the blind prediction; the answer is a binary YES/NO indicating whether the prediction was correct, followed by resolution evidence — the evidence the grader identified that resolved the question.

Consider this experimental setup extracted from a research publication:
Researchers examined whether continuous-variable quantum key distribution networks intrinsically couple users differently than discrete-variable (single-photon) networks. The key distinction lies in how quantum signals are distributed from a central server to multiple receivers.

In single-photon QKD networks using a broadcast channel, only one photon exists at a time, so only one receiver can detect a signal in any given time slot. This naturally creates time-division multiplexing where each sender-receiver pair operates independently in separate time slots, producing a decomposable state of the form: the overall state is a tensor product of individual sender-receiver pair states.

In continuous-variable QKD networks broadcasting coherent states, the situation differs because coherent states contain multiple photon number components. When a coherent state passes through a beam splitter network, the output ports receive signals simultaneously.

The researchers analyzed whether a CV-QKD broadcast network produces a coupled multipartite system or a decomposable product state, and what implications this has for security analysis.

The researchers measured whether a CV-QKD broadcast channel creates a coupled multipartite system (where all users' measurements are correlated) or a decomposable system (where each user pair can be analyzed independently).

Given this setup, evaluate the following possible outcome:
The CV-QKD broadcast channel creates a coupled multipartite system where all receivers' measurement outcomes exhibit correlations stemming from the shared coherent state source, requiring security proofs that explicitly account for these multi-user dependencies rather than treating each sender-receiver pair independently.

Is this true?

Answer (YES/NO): YES